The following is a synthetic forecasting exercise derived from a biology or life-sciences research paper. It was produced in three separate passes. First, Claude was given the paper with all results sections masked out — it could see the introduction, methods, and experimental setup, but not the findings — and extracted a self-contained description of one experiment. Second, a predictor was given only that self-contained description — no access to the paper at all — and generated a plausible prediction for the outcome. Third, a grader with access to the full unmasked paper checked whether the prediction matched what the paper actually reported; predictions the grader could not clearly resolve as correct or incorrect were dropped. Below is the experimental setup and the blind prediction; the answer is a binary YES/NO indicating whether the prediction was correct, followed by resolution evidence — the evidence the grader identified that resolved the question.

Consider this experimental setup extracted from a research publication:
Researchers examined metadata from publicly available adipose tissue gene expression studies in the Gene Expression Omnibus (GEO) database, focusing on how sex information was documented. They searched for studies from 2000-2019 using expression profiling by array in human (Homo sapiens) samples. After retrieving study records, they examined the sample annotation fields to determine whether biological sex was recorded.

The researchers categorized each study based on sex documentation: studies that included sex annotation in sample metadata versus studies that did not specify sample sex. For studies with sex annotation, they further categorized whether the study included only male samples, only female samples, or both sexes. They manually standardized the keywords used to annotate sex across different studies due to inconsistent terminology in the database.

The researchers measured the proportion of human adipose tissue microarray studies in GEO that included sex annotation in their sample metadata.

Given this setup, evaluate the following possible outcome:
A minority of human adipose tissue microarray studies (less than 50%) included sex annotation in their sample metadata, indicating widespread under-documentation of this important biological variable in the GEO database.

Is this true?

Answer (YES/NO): YES